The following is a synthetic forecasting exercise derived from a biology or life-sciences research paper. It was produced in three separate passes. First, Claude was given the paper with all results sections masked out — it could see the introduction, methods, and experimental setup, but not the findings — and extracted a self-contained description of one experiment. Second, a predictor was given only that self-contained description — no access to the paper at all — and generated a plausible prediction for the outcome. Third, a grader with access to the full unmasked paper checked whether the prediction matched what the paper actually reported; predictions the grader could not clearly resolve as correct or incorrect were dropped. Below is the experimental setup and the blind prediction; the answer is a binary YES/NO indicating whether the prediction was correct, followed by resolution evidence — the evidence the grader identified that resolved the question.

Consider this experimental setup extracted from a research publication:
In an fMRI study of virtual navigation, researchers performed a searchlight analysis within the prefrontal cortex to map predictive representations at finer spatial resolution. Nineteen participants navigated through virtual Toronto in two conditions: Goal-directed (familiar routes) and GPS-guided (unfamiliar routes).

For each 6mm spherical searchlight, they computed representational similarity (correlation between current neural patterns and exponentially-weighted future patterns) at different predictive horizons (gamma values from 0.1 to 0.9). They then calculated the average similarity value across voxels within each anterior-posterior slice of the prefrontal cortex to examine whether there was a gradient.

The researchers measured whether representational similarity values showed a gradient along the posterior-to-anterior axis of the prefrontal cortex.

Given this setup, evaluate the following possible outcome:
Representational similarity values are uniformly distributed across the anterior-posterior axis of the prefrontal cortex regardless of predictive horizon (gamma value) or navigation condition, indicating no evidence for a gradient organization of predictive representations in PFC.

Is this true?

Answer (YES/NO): NO